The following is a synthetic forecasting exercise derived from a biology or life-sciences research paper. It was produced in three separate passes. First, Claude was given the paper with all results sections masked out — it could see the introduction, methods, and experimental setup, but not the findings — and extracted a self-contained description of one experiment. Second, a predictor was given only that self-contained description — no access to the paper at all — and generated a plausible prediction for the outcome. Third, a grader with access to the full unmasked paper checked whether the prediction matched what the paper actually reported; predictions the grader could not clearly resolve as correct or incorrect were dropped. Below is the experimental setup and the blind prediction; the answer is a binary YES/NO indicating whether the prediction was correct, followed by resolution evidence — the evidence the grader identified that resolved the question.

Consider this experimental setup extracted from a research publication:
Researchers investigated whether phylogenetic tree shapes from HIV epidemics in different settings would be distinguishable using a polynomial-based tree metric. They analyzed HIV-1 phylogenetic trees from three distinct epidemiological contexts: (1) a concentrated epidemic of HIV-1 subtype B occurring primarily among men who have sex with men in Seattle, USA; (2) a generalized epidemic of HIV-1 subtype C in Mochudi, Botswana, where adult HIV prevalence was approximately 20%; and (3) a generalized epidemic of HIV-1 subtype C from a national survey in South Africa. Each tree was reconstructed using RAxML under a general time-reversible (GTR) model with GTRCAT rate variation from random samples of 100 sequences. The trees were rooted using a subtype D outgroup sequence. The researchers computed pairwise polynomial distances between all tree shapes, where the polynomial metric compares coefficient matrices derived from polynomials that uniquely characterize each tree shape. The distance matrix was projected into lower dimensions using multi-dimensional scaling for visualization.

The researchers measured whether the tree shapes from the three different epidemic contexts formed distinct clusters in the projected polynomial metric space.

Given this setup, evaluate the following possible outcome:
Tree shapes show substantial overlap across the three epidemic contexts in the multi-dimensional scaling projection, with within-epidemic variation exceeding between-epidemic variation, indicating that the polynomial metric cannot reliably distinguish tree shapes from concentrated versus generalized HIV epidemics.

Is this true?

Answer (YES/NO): NO